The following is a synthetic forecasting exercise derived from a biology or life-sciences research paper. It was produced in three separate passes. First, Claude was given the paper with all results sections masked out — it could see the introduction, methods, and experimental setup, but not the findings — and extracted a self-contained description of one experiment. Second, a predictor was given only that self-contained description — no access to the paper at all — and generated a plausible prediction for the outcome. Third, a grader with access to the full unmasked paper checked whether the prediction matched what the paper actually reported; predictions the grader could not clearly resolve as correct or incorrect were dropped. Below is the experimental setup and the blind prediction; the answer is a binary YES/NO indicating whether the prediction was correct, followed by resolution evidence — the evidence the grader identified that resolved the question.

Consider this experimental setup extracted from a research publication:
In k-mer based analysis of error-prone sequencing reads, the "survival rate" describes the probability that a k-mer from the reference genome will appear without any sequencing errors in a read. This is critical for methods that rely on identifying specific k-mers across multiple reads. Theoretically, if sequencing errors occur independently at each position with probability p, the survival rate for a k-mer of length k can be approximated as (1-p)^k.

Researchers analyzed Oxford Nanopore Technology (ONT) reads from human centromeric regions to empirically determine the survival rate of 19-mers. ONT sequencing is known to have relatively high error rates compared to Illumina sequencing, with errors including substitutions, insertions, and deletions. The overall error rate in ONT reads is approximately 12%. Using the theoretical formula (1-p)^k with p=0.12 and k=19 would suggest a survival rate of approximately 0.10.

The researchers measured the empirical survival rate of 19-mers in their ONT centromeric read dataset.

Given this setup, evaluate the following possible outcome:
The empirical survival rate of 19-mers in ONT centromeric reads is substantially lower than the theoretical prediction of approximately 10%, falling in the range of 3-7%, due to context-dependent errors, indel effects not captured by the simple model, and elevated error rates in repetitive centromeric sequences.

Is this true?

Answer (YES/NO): NO